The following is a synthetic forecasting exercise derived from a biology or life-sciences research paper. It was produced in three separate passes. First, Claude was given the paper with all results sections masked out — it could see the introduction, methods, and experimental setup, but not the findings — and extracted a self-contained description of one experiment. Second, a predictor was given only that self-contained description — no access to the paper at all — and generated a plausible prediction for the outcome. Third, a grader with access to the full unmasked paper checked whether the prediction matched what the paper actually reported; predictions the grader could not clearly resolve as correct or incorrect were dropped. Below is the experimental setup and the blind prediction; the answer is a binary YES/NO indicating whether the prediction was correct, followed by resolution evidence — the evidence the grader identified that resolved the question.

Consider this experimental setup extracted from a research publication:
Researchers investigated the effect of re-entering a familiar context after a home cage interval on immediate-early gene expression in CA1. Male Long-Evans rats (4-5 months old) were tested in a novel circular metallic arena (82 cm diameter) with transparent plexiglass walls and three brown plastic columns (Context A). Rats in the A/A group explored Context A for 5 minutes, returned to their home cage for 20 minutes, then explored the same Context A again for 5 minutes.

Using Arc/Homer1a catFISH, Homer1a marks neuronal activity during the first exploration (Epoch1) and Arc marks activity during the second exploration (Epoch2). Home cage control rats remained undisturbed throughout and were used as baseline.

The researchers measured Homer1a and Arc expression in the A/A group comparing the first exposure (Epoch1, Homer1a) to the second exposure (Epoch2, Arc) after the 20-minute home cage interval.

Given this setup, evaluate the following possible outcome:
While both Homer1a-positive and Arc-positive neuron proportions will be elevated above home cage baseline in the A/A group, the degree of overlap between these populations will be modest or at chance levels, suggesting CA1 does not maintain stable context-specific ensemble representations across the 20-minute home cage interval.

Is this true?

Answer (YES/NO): NO